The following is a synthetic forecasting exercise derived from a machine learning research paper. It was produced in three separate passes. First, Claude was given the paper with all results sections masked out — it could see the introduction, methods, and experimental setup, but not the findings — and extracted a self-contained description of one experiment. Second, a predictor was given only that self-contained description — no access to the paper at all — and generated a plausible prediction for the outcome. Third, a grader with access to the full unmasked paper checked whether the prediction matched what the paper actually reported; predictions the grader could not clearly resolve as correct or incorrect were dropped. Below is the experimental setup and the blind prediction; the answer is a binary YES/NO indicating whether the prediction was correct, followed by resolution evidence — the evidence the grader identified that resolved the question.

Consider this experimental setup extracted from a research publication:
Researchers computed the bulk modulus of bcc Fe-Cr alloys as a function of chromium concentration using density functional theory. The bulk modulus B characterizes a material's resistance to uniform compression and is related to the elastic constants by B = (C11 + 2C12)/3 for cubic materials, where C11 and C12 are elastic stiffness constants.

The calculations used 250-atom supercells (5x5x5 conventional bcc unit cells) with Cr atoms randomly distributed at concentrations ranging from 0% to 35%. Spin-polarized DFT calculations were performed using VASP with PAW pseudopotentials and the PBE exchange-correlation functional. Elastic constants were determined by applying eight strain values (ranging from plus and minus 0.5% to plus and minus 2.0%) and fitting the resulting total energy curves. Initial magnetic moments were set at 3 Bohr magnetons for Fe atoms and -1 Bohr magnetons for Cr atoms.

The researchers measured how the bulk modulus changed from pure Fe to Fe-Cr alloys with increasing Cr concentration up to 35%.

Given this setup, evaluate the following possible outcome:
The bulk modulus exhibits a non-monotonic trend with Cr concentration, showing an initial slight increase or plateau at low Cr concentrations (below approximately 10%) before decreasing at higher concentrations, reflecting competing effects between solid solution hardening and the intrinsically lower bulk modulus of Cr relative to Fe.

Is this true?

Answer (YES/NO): NO